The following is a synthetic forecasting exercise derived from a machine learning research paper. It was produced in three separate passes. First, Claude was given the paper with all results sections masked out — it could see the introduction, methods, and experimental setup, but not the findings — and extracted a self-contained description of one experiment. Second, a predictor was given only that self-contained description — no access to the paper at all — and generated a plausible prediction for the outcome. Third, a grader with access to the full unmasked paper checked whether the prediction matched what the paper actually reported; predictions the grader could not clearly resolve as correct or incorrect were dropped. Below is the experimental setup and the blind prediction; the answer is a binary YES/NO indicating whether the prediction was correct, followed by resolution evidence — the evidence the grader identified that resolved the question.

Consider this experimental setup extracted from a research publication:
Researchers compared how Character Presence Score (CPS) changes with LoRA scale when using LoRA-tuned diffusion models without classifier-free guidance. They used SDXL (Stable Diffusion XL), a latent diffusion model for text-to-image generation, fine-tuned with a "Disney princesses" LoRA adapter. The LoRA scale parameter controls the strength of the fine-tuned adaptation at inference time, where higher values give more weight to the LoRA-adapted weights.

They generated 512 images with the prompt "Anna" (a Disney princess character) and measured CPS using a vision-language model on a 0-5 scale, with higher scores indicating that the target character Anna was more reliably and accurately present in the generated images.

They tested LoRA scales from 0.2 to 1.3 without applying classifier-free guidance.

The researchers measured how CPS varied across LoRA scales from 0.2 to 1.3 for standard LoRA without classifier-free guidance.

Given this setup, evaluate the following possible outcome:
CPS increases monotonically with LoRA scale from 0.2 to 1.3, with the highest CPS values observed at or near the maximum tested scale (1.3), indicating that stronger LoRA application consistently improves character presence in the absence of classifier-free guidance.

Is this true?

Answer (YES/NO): NO